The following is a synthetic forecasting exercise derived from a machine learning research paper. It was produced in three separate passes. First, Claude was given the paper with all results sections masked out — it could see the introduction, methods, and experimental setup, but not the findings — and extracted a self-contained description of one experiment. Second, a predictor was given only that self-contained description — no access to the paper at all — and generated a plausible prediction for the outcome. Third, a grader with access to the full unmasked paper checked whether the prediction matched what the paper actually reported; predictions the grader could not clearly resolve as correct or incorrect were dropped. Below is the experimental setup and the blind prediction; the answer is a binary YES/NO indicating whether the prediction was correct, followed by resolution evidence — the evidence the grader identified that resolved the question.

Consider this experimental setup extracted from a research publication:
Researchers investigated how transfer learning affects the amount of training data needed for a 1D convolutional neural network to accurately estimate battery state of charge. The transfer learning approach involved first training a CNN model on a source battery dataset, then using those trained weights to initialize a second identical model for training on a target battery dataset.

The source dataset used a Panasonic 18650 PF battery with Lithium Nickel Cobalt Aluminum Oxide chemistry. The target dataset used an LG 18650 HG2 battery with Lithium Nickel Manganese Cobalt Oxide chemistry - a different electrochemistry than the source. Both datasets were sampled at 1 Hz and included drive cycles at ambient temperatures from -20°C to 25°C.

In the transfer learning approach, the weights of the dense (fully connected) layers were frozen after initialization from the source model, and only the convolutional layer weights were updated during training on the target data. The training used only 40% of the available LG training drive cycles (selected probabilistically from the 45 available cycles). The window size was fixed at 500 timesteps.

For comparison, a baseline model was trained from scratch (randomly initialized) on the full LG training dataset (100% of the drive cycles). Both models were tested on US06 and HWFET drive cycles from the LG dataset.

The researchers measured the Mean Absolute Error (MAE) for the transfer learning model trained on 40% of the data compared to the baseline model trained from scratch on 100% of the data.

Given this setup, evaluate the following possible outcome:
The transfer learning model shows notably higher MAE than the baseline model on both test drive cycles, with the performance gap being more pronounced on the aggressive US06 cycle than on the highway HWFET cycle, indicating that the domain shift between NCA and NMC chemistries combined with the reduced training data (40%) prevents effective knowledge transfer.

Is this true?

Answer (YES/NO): NO